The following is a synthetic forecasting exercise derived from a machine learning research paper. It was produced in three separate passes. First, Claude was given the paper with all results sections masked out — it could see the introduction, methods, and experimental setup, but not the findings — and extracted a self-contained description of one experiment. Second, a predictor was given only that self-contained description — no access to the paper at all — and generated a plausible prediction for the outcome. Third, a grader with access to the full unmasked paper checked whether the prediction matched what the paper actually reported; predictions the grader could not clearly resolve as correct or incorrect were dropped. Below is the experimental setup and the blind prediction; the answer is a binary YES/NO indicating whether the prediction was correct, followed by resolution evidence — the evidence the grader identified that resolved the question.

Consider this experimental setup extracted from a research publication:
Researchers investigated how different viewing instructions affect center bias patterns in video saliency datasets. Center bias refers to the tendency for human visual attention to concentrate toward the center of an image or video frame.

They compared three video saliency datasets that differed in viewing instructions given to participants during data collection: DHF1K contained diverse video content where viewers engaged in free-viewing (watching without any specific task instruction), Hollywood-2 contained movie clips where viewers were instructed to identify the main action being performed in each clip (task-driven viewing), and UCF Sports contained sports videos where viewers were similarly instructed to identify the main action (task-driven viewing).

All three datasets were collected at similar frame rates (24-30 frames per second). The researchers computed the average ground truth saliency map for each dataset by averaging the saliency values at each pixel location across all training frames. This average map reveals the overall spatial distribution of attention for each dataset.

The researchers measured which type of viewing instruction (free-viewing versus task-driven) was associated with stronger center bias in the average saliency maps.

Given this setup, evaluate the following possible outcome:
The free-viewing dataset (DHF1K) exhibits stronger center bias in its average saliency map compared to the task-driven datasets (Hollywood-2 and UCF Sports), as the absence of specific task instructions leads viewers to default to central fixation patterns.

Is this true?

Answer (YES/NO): NO